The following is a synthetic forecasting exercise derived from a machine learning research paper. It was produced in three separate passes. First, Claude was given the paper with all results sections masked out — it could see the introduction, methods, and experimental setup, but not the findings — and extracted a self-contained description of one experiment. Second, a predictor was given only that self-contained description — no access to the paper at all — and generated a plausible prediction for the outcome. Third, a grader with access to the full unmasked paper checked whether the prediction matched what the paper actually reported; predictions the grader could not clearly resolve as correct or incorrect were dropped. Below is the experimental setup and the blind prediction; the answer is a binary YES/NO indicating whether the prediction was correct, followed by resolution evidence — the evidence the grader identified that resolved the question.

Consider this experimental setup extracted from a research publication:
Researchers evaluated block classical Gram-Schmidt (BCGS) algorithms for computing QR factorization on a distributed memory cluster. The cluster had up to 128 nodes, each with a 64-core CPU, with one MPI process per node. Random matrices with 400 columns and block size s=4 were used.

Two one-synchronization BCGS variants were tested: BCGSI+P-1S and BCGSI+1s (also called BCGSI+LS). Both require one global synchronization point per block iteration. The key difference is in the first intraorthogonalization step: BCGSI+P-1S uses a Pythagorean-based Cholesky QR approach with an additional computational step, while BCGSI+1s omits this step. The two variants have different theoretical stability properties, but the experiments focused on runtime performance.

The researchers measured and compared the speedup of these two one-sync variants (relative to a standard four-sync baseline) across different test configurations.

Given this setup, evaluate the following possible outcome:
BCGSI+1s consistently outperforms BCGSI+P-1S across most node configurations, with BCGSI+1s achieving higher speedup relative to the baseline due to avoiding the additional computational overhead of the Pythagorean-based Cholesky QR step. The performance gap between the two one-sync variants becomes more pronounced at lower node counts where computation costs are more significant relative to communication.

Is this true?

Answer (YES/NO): NO